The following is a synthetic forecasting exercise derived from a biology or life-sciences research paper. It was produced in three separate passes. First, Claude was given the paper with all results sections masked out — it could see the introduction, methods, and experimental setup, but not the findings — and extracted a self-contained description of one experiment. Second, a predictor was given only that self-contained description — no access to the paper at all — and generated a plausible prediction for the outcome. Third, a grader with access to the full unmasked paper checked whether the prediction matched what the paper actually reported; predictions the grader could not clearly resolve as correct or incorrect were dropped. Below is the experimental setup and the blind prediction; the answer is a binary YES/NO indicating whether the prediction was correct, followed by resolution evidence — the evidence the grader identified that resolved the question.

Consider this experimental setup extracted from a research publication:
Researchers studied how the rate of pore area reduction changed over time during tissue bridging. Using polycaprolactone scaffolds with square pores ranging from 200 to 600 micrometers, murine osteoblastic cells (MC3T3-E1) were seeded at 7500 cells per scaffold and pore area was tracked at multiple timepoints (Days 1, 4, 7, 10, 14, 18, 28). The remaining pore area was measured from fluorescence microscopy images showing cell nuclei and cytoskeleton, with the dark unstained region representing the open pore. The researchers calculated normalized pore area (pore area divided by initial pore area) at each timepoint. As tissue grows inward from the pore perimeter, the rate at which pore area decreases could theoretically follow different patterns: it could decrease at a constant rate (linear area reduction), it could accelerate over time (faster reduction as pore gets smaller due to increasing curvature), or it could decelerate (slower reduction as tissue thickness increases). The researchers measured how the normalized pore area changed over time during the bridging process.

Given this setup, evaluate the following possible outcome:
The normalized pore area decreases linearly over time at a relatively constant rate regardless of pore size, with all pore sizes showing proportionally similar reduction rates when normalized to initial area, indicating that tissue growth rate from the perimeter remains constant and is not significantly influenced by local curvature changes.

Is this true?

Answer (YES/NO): NO